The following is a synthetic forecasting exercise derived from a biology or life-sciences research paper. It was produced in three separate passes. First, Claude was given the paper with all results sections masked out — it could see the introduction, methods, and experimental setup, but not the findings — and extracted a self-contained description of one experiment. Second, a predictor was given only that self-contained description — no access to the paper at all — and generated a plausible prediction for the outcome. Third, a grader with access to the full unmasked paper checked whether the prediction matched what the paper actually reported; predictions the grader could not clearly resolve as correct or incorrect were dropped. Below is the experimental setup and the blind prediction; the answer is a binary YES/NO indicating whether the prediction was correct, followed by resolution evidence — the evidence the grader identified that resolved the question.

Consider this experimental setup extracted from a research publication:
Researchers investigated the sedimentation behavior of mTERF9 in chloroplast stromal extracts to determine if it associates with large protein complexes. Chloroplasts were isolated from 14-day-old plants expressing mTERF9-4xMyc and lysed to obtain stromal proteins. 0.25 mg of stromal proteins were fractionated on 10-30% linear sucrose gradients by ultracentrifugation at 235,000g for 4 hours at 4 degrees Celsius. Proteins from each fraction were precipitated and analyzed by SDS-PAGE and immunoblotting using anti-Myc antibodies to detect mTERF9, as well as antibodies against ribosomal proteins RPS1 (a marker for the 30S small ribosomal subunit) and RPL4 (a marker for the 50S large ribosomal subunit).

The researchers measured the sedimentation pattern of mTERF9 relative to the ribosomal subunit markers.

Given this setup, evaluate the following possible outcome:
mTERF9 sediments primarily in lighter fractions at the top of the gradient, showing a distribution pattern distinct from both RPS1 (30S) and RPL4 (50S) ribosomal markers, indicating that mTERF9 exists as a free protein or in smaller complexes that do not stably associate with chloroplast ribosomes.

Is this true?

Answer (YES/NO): NO